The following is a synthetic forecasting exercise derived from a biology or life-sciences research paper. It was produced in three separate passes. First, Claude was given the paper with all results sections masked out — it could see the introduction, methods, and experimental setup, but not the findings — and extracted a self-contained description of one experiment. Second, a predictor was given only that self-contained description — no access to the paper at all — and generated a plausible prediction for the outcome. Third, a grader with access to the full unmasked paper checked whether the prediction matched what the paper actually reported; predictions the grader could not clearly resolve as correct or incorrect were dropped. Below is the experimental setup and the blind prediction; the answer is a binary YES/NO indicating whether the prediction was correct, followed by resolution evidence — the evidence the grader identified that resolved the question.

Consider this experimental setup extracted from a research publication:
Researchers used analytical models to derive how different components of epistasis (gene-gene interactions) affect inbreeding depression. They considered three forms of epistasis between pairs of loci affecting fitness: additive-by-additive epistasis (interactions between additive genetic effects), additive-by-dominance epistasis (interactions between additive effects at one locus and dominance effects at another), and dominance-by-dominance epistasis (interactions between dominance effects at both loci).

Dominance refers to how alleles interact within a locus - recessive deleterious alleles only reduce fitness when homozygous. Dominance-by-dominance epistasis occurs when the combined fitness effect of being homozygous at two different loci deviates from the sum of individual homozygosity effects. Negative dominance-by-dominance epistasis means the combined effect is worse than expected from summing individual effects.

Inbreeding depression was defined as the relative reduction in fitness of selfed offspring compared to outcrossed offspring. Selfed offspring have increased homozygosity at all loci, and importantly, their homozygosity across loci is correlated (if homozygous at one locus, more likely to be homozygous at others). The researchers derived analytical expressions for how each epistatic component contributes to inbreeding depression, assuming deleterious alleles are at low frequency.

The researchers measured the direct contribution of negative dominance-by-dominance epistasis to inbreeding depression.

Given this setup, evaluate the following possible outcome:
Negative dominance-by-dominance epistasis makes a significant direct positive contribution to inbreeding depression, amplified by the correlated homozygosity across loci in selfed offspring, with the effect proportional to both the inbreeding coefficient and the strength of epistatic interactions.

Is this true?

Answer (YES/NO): YES